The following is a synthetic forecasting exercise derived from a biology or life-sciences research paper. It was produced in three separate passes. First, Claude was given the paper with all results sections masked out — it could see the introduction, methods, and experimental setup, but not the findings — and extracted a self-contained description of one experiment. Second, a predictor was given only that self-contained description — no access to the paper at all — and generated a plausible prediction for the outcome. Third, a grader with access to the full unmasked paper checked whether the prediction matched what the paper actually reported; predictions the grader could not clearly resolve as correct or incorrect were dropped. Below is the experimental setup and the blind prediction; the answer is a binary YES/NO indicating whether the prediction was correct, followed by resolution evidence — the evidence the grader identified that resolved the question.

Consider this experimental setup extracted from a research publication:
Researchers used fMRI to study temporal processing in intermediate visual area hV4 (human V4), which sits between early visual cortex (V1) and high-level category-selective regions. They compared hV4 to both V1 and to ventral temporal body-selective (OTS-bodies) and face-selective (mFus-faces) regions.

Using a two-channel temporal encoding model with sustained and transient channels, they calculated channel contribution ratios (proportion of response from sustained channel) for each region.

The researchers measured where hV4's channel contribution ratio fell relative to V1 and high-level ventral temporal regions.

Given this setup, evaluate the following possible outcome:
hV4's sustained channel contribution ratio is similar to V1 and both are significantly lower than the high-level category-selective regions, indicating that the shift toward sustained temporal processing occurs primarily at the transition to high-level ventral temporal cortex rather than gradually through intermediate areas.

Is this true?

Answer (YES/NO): NO